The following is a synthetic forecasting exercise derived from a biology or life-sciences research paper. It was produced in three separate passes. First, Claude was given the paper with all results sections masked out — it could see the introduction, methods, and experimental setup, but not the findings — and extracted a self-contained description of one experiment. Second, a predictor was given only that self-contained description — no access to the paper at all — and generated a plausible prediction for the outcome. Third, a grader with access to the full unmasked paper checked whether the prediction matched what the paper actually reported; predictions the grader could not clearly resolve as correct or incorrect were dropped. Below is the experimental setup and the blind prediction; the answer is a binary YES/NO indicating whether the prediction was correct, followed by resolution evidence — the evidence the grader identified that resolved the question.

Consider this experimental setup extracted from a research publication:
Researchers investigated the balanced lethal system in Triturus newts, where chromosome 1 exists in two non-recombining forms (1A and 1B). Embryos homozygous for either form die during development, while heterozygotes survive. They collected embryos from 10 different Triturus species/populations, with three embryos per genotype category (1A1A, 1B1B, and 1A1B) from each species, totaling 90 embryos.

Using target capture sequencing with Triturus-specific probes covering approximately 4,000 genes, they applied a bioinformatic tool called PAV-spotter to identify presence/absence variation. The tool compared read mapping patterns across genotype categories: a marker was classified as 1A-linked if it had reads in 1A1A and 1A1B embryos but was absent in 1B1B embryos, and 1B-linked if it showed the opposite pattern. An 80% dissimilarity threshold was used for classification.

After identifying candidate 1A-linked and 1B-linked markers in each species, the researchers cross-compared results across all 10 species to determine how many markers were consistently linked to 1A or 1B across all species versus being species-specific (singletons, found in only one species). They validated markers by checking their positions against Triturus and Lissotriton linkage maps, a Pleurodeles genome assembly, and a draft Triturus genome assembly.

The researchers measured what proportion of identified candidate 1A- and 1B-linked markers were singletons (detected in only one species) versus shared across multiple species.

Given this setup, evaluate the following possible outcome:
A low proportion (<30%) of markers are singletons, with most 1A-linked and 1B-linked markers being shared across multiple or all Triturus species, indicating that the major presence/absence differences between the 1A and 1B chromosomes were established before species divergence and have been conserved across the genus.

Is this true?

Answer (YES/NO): YES